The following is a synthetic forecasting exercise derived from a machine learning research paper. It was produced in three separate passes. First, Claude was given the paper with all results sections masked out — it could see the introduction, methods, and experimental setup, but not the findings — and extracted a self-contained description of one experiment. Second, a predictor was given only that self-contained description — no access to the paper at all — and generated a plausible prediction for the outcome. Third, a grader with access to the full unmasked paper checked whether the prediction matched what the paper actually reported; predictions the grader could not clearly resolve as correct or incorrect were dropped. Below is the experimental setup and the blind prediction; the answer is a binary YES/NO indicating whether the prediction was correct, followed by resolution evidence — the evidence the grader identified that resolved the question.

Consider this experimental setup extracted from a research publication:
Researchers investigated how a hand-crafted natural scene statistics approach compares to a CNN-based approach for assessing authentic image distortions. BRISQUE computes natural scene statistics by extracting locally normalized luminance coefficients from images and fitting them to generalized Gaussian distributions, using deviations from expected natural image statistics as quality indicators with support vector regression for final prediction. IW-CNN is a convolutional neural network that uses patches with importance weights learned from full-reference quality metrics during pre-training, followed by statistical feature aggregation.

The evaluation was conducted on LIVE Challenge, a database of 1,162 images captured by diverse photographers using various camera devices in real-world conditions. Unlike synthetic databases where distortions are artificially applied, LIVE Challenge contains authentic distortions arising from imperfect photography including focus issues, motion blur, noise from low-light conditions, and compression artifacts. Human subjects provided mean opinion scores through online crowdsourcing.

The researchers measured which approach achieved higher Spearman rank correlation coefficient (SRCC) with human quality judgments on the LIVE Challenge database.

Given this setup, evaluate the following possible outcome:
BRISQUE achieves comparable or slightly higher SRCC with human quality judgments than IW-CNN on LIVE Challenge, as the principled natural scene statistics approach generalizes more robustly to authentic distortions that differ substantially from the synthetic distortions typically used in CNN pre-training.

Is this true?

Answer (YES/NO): NO